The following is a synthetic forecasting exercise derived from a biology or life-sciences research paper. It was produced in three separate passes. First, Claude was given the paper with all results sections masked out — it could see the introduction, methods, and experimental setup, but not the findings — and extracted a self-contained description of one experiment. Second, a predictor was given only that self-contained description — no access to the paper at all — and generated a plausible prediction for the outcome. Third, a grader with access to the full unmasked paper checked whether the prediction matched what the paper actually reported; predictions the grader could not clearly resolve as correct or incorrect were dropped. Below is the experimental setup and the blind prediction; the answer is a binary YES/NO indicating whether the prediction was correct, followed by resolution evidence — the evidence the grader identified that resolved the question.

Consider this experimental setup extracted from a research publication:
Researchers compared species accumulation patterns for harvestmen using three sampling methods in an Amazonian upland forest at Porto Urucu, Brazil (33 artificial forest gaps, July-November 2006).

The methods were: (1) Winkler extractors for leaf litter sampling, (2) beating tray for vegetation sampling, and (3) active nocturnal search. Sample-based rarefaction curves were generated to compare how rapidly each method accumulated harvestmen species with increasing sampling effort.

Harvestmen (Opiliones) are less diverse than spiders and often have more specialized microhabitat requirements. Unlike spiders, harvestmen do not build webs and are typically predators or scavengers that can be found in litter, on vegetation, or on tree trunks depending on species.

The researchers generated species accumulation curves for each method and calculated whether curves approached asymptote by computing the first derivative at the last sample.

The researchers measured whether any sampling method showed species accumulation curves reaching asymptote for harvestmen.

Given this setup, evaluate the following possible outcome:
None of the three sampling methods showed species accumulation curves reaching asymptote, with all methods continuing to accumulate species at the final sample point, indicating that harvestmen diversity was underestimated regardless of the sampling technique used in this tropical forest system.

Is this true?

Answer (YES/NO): NO